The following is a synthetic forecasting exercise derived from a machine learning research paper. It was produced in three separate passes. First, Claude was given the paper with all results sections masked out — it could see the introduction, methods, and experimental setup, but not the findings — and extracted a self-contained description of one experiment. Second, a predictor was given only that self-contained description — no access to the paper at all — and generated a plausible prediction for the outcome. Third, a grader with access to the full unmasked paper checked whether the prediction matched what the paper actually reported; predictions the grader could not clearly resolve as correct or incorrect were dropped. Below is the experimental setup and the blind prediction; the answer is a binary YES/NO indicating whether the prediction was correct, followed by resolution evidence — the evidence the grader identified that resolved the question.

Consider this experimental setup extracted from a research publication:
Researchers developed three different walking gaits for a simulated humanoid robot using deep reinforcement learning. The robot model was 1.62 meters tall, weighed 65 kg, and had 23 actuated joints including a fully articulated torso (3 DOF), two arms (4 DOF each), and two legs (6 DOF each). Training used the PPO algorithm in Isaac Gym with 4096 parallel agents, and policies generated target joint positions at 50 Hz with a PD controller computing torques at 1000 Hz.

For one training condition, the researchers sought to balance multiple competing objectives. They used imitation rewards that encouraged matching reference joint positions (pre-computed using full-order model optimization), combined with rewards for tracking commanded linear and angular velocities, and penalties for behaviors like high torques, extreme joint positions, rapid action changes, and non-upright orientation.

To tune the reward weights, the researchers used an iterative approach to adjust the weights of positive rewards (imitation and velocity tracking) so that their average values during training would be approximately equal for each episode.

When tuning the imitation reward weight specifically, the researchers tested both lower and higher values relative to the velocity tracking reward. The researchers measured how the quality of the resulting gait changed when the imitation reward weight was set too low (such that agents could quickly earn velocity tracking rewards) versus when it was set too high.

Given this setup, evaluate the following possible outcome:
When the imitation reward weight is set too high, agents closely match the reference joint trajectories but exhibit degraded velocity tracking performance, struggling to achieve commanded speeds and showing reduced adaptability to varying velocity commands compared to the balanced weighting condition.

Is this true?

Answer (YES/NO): NO